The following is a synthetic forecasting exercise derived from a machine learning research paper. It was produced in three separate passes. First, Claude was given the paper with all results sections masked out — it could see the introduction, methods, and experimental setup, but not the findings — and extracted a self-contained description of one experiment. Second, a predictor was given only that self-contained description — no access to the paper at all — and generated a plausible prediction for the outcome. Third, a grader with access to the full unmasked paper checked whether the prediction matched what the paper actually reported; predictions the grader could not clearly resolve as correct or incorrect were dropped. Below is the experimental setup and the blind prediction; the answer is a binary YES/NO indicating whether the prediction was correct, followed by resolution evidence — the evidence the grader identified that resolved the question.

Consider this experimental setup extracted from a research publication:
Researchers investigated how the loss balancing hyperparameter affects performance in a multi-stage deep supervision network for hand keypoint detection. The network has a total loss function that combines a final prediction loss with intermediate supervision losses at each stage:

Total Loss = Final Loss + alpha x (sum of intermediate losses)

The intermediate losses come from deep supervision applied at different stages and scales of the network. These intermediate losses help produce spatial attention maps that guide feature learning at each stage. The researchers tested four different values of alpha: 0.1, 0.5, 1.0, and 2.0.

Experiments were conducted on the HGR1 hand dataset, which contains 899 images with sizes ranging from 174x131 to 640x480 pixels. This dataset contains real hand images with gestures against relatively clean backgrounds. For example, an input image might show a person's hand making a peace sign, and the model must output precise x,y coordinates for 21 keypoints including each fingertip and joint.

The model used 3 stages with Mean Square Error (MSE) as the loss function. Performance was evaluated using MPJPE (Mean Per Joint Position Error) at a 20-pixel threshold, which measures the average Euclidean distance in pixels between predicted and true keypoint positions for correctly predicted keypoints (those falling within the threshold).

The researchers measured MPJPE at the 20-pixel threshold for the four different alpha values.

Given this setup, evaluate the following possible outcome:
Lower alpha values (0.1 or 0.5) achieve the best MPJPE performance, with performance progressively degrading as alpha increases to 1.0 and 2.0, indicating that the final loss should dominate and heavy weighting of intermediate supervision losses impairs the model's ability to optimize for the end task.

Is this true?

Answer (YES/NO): NO